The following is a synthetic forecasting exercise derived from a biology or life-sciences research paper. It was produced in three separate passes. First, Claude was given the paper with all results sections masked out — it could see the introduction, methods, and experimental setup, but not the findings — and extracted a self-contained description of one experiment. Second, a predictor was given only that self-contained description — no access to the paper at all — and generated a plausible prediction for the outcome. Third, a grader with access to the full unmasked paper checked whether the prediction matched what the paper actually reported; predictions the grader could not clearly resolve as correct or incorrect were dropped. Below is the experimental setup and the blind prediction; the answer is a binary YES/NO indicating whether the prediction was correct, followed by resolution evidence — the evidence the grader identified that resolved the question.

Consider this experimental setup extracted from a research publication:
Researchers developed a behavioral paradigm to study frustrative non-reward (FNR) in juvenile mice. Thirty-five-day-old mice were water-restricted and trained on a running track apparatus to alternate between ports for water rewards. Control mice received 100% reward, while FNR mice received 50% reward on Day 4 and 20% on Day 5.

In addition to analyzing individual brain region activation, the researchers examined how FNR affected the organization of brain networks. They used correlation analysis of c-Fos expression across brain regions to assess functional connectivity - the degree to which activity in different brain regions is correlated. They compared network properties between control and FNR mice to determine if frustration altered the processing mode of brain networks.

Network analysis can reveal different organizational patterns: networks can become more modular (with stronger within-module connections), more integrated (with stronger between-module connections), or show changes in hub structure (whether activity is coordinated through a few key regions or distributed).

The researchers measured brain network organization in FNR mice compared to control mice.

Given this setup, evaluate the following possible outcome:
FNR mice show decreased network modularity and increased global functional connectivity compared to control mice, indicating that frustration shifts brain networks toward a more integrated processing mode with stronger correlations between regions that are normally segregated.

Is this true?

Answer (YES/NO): YES